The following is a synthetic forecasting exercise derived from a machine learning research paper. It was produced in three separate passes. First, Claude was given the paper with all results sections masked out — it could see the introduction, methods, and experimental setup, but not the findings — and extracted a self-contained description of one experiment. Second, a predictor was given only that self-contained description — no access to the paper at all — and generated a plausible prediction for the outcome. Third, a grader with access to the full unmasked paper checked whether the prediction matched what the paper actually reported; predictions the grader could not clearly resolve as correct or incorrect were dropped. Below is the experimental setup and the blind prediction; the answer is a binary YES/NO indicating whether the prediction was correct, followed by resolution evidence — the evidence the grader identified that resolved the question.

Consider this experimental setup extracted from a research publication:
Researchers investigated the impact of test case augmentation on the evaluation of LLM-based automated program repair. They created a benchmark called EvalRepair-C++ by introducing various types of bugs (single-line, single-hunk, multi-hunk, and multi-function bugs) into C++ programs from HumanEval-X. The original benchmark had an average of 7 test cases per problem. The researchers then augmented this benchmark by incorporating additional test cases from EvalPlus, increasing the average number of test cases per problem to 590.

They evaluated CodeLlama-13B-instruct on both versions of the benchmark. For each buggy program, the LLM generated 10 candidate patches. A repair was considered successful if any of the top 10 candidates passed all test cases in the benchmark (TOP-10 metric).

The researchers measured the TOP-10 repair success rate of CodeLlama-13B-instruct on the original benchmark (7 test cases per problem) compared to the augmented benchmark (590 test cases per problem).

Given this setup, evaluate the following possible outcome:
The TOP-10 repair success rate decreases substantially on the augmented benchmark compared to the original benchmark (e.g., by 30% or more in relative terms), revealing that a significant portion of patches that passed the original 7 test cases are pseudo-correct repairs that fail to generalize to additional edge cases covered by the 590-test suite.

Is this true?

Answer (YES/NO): NO